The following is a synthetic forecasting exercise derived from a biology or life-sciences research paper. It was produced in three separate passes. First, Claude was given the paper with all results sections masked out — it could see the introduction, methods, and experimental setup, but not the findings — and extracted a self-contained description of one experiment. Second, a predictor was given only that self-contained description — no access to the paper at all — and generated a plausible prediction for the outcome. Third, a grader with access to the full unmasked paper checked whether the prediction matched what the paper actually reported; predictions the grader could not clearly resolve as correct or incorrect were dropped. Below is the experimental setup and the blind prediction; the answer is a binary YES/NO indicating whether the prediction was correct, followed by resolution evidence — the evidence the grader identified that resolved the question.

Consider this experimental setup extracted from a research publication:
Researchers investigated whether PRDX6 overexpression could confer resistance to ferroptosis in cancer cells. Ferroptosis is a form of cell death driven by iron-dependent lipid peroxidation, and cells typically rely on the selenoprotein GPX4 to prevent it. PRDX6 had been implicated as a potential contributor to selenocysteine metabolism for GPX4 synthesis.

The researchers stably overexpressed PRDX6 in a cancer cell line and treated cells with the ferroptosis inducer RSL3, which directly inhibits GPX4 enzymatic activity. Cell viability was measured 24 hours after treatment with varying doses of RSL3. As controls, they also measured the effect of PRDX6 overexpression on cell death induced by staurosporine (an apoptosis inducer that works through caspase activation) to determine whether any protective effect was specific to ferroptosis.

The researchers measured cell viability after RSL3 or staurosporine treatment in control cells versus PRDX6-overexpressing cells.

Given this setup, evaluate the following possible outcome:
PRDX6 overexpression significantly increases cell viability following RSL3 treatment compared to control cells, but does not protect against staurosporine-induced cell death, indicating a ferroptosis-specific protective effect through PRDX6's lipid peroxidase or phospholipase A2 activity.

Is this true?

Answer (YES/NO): NO